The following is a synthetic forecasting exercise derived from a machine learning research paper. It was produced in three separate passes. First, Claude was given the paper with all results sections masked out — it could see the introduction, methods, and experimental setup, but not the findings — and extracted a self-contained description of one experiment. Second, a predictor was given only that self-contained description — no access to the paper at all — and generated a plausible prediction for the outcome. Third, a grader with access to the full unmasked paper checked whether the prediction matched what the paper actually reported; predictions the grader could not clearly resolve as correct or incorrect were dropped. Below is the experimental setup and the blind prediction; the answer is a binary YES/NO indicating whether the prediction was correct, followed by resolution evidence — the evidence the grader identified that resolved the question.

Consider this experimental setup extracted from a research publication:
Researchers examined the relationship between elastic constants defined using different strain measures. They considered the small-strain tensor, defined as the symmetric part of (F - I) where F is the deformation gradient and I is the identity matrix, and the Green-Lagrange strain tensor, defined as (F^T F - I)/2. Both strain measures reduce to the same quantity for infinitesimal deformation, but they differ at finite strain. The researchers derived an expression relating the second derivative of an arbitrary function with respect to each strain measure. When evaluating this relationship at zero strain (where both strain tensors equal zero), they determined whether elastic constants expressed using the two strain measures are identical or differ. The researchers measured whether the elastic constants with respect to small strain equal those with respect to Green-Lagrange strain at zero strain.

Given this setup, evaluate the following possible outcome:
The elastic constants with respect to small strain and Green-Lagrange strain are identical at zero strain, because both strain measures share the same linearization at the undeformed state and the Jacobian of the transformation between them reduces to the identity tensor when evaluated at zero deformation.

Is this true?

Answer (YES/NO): NO